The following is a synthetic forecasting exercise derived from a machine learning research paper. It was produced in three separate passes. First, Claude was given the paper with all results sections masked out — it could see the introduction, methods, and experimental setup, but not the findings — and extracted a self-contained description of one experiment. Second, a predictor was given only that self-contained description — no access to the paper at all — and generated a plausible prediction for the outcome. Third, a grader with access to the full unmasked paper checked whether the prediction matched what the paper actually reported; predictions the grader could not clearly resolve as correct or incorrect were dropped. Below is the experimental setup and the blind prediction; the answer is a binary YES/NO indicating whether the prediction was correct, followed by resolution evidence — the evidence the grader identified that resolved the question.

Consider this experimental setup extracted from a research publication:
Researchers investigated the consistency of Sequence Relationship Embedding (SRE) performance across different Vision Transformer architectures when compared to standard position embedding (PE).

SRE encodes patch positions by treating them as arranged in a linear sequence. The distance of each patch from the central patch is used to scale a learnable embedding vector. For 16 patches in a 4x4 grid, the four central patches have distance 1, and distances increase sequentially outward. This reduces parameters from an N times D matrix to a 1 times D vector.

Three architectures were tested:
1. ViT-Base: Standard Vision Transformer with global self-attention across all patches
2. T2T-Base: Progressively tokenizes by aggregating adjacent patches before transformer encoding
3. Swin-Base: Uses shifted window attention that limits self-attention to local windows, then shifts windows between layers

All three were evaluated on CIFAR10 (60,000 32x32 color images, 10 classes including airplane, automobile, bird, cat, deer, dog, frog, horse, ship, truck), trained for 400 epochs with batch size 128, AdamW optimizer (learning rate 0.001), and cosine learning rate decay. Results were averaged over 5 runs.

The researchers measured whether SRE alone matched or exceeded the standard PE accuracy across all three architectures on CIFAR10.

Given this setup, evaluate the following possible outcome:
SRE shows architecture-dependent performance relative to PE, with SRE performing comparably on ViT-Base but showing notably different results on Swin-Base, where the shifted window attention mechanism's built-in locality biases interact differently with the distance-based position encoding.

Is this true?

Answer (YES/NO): NO